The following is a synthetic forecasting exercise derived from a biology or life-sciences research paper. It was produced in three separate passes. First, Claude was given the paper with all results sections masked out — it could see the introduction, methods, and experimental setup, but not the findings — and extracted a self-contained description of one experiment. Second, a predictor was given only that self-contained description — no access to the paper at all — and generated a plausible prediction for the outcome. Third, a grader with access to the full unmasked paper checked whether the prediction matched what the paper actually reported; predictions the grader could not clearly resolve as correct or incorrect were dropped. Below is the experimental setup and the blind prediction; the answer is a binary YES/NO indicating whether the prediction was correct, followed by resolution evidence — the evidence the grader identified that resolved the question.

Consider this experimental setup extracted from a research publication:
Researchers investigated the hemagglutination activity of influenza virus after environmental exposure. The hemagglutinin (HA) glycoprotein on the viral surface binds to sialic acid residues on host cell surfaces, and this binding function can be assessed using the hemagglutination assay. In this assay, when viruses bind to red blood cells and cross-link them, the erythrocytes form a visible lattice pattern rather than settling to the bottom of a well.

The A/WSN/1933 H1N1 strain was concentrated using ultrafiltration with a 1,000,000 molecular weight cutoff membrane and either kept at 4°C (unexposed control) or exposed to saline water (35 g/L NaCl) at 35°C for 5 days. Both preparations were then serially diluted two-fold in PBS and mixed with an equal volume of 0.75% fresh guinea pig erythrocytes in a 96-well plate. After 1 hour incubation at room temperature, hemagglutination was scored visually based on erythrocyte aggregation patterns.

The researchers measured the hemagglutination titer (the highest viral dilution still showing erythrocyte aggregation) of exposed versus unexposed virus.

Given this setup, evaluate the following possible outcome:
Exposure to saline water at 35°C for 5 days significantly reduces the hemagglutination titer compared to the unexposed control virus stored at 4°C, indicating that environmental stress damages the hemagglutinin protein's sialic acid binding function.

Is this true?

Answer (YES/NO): NO